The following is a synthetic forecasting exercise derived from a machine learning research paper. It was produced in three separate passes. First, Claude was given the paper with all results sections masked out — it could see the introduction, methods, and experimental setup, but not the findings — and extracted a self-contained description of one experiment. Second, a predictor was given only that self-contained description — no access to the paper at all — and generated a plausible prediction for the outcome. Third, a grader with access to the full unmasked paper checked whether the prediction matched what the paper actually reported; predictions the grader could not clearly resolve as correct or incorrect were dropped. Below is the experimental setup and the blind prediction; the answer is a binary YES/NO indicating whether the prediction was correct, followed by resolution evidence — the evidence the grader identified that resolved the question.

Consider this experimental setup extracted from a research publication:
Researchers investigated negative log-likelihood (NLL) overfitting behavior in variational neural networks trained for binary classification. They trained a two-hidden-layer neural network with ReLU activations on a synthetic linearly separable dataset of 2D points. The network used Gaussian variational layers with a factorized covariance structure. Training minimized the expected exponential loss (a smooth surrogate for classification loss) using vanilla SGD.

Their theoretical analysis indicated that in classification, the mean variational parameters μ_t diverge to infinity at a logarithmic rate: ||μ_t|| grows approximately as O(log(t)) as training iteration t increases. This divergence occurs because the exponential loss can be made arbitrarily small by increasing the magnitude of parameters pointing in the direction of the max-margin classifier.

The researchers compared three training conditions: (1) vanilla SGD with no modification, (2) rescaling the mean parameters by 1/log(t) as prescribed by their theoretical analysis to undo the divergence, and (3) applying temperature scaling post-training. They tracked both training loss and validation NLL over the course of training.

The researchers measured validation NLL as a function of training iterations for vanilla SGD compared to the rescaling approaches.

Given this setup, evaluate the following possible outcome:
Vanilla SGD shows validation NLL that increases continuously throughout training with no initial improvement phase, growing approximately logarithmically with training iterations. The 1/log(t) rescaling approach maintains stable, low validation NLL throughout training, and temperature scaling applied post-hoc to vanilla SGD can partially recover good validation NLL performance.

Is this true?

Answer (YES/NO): NO